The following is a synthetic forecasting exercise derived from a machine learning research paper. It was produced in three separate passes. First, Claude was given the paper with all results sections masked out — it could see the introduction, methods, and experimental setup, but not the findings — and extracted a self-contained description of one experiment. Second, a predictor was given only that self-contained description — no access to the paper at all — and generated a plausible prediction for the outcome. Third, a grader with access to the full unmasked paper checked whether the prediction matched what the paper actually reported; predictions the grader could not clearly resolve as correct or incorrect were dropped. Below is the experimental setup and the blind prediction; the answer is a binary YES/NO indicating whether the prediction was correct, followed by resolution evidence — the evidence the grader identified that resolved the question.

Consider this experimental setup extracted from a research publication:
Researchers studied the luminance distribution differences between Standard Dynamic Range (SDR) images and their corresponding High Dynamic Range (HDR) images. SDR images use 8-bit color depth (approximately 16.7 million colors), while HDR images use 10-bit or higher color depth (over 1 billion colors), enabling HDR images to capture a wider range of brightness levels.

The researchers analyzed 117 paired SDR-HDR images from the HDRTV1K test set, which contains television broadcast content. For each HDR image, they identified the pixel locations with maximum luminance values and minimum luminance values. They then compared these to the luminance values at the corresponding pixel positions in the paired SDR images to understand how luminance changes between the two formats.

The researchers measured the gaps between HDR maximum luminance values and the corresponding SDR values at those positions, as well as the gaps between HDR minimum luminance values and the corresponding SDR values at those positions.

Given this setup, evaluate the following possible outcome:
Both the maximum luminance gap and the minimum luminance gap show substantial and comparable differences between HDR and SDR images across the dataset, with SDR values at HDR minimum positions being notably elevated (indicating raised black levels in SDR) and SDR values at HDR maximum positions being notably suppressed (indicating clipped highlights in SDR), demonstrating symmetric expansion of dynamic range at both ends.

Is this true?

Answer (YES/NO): NO